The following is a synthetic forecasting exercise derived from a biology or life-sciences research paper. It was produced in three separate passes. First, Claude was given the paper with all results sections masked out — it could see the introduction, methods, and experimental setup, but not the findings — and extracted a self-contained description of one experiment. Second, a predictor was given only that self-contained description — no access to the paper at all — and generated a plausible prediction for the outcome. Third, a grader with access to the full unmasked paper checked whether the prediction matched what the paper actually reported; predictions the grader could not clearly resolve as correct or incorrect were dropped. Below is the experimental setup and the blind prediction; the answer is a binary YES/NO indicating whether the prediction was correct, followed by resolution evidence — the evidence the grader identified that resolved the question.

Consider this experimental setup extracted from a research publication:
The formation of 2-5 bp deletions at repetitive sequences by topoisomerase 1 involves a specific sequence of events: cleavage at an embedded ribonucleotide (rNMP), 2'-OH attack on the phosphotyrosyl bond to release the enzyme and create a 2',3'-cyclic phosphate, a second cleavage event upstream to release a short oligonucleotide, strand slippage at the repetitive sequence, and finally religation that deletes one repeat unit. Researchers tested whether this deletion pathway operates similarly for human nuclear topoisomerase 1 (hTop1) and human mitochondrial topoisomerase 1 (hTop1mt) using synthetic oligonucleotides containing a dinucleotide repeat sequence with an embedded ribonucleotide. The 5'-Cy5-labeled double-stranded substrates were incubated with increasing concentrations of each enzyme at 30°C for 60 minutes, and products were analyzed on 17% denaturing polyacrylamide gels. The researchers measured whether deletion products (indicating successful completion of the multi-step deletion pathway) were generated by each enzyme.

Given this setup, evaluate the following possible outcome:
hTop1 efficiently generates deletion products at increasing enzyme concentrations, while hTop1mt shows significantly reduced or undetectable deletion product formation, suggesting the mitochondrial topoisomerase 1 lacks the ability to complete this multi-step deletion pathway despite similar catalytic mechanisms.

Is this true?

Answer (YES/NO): NO